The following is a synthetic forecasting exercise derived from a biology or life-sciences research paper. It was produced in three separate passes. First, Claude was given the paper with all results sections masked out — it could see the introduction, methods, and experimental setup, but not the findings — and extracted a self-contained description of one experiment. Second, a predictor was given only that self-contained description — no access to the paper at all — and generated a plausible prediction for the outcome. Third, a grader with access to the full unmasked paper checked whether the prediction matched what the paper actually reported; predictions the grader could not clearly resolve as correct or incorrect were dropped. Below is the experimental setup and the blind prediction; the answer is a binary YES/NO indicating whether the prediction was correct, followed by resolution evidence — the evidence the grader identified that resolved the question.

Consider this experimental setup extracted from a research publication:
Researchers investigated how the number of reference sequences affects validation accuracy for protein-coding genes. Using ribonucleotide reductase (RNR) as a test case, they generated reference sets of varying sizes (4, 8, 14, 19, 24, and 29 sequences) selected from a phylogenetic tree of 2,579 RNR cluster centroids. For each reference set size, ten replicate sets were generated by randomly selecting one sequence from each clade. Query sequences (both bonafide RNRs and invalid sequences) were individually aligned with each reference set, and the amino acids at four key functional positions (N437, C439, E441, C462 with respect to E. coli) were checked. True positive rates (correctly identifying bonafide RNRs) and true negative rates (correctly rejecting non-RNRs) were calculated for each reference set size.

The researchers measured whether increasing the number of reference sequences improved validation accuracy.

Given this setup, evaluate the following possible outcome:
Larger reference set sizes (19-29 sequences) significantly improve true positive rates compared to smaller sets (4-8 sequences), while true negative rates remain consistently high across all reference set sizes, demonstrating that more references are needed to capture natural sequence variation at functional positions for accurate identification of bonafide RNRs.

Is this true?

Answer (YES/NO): NO